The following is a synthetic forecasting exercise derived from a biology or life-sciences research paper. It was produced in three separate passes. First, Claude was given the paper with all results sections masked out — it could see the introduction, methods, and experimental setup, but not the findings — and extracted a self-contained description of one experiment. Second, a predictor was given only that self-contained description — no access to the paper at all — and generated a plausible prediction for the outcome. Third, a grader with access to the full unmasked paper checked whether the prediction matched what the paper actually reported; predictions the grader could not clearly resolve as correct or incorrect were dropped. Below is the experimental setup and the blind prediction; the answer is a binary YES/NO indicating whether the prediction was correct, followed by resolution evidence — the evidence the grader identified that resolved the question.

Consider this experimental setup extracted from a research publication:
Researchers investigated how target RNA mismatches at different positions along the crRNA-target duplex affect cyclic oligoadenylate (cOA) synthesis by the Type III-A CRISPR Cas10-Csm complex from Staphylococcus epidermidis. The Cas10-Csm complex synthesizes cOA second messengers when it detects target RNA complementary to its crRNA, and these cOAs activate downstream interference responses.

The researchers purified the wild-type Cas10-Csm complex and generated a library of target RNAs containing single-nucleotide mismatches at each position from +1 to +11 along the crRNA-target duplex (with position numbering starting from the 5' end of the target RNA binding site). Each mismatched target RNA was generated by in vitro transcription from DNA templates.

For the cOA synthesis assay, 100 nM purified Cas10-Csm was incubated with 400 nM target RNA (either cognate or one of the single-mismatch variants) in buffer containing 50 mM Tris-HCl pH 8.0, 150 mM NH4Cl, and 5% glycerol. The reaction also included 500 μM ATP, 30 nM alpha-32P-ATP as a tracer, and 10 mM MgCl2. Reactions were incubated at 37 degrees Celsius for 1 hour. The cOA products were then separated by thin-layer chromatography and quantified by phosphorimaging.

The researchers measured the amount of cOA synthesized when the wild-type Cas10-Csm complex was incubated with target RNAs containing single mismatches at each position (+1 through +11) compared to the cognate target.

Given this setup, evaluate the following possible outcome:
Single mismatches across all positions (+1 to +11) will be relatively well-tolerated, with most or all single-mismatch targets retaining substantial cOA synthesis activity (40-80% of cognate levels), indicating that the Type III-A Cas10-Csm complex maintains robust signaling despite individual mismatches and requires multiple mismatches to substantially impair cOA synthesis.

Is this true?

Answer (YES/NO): NO